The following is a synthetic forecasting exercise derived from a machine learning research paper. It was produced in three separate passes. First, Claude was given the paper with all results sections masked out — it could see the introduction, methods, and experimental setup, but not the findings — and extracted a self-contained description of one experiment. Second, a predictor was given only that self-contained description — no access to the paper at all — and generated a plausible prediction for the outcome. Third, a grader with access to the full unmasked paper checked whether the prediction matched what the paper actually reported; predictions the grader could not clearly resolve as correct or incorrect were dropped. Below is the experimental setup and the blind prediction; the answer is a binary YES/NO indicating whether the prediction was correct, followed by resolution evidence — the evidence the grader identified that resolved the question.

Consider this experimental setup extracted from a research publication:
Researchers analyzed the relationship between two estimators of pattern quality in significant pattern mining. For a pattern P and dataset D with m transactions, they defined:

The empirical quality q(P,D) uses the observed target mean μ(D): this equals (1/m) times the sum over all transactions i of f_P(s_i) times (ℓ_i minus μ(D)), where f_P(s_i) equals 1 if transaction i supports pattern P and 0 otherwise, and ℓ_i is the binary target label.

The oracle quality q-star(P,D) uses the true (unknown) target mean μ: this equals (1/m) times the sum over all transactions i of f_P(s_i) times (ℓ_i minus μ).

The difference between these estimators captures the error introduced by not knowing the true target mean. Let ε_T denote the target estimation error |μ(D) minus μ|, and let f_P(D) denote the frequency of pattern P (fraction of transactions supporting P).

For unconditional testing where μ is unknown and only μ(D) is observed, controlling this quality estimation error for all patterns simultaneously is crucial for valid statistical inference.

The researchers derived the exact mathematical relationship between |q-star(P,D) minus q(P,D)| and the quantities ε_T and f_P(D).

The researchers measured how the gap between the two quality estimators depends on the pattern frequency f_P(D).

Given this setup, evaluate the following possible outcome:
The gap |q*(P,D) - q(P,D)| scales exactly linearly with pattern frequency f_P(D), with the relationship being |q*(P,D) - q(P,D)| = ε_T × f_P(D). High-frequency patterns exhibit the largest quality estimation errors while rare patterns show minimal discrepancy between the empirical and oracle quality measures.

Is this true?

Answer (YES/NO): NO